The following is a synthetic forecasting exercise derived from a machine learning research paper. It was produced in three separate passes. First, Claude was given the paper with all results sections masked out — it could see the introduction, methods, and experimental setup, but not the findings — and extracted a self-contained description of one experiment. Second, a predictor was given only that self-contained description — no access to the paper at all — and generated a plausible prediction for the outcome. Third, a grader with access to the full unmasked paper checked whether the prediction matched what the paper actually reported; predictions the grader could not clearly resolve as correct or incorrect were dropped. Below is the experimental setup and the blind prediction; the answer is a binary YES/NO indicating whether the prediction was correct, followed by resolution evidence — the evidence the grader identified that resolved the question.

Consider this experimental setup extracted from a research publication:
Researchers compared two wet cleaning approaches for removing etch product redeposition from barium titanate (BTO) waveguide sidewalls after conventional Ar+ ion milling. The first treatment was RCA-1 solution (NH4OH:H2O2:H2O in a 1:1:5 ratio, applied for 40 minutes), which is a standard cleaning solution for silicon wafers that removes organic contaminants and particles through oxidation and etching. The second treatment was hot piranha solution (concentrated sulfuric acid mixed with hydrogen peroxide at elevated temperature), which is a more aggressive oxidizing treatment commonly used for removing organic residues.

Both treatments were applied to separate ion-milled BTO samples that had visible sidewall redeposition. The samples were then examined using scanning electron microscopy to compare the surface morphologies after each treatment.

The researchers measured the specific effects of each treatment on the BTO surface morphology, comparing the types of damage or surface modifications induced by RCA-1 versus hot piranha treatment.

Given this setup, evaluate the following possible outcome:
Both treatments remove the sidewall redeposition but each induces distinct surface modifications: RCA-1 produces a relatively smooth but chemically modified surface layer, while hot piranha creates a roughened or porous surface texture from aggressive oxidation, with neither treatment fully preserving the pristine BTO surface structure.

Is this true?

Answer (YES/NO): NO